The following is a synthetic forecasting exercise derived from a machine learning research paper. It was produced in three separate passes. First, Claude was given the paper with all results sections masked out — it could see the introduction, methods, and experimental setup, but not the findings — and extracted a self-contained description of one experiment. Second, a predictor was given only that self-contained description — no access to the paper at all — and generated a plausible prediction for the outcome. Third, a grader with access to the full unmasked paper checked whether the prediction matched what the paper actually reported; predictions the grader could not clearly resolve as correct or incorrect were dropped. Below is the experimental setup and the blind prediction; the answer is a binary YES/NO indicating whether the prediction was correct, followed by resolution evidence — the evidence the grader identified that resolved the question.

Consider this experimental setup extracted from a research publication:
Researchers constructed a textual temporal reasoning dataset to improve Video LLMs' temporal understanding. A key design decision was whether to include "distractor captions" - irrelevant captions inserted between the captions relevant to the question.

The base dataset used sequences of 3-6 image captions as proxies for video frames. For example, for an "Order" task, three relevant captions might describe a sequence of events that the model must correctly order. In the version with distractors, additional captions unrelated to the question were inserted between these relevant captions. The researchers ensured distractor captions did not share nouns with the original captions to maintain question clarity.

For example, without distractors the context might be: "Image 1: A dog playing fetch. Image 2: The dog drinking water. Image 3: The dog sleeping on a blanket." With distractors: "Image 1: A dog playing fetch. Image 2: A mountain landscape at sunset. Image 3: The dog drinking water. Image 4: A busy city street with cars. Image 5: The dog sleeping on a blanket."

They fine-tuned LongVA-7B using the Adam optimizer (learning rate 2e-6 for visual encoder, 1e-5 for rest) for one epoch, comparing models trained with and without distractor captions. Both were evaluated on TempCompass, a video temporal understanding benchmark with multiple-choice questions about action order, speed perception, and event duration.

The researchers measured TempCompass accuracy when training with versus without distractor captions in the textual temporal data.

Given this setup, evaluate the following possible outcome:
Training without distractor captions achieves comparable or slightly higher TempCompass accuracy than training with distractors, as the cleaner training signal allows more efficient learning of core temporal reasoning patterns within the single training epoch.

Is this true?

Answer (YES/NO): NO